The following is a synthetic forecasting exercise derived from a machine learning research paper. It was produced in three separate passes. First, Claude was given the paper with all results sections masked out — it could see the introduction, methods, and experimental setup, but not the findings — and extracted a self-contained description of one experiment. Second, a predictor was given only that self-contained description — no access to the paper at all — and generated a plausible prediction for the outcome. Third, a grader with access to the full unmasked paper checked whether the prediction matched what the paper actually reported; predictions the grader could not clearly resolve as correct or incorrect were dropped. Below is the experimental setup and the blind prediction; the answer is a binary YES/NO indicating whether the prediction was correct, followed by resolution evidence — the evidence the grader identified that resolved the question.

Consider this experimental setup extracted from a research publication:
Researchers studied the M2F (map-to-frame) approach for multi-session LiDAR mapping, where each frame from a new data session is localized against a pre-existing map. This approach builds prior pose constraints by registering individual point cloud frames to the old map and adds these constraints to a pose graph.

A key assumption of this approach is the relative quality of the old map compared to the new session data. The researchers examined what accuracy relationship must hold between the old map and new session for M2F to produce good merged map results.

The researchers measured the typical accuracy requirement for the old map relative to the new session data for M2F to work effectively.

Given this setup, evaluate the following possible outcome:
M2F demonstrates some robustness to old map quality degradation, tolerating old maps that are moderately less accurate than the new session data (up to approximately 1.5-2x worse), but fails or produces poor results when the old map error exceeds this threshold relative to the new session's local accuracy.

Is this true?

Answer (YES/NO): NO